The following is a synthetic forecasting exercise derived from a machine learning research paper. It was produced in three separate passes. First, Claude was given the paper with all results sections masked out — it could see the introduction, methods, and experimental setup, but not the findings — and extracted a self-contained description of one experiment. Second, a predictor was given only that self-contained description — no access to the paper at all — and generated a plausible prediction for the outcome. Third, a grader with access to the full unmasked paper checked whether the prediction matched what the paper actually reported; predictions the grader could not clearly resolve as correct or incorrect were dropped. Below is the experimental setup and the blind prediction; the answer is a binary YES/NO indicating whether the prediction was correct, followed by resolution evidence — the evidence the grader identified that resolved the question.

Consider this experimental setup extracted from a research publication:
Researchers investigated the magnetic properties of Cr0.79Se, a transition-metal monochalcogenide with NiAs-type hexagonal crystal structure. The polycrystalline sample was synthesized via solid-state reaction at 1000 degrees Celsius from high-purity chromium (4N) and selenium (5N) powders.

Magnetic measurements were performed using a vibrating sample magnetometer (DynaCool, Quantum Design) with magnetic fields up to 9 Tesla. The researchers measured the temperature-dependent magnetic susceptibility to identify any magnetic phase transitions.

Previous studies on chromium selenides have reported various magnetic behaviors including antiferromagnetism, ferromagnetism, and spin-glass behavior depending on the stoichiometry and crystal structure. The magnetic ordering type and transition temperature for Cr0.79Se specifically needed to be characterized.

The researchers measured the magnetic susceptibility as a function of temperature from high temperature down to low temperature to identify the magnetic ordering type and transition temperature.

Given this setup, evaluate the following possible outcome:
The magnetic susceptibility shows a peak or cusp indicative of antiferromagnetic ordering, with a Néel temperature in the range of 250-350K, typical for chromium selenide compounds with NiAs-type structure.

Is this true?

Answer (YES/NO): NO